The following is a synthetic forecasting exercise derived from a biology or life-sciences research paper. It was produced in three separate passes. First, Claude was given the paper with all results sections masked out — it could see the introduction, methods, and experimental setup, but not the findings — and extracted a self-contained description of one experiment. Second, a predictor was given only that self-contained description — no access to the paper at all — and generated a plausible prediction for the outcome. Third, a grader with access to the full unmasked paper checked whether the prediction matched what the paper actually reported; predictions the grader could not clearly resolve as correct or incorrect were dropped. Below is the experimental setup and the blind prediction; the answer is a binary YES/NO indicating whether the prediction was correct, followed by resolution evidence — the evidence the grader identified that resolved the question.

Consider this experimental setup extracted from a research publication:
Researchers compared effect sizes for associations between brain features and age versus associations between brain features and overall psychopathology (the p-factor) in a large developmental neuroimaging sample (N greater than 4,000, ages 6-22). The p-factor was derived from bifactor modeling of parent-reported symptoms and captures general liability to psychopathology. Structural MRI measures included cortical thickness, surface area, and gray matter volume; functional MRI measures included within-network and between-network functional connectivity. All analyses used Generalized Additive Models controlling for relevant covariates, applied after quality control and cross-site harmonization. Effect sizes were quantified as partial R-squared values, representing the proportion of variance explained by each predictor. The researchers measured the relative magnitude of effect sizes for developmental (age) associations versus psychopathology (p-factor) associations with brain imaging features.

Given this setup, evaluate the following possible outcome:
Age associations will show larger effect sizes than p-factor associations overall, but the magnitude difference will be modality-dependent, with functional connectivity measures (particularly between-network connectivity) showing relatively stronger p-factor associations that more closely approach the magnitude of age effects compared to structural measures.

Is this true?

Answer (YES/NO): NO